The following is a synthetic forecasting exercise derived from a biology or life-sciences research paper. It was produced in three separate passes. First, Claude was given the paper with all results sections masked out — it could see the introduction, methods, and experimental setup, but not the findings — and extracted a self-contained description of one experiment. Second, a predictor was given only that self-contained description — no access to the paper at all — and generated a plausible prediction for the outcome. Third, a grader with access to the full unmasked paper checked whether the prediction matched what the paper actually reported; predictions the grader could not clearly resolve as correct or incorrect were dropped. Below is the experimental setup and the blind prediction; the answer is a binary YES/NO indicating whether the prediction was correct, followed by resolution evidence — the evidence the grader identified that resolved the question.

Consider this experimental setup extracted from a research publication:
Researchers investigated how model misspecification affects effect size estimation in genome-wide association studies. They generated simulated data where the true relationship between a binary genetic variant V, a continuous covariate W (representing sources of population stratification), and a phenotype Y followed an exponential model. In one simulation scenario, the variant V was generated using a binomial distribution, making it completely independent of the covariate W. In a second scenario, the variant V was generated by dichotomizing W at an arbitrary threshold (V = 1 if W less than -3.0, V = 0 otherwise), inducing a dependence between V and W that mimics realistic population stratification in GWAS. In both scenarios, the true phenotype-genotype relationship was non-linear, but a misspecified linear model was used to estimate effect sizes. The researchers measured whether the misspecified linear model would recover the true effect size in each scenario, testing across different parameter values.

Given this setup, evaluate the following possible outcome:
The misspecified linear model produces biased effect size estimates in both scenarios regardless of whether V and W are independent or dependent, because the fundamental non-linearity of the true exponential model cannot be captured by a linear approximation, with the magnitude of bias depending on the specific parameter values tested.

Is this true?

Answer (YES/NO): NO